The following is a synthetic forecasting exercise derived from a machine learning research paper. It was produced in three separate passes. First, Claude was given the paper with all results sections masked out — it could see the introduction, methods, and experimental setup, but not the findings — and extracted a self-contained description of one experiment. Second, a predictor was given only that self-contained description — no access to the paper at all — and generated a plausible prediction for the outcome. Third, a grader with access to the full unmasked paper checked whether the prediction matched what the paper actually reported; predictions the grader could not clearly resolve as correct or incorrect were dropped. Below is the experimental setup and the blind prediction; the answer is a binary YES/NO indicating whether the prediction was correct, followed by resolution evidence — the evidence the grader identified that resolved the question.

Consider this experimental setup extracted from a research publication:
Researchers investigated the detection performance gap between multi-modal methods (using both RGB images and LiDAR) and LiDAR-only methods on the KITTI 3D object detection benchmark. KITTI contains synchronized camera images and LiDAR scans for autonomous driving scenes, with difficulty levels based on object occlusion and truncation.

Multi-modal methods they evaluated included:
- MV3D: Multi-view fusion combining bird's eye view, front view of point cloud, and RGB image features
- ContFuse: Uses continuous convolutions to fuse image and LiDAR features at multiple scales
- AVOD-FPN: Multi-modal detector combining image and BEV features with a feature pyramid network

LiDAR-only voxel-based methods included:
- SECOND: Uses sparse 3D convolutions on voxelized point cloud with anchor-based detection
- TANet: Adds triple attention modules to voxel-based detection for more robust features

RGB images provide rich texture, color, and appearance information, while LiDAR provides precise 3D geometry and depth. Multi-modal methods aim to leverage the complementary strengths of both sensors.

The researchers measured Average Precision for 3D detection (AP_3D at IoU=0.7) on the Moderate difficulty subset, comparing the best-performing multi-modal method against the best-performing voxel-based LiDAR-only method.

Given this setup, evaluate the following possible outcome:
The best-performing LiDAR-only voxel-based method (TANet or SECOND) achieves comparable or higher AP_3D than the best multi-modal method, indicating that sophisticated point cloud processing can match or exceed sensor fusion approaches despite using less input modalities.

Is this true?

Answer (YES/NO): YES